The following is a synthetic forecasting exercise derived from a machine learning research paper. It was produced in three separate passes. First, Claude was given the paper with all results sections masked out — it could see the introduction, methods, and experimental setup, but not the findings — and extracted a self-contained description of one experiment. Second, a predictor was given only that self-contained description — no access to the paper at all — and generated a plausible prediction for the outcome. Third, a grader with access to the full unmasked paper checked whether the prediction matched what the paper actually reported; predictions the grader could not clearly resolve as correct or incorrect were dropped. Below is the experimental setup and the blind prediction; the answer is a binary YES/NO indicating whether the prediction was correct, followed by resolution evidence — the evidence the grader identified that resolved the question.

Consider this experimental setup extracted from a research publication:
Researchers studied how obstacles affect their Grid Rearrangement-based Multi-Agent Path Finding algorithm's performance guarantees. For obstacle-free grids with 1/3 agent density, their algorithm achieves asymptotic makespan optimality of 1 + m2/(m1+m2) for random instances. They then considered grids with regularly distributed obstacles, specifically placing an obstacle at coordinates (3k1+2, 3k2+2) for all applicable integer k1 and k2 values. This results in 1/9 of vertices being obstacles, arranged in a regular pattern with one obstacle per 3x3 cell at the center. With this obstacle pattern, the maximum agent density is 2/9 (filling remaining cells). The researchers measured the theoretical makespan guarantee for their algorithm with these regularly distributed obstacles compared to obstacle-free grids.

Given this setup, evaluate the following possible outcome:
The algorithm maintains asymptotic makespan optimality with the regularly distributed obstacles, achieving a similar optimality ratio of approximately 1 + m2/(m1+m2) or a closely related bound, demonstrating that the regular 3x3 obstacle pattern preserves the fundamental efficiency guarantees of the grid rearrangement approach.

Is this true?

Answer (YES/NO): YES